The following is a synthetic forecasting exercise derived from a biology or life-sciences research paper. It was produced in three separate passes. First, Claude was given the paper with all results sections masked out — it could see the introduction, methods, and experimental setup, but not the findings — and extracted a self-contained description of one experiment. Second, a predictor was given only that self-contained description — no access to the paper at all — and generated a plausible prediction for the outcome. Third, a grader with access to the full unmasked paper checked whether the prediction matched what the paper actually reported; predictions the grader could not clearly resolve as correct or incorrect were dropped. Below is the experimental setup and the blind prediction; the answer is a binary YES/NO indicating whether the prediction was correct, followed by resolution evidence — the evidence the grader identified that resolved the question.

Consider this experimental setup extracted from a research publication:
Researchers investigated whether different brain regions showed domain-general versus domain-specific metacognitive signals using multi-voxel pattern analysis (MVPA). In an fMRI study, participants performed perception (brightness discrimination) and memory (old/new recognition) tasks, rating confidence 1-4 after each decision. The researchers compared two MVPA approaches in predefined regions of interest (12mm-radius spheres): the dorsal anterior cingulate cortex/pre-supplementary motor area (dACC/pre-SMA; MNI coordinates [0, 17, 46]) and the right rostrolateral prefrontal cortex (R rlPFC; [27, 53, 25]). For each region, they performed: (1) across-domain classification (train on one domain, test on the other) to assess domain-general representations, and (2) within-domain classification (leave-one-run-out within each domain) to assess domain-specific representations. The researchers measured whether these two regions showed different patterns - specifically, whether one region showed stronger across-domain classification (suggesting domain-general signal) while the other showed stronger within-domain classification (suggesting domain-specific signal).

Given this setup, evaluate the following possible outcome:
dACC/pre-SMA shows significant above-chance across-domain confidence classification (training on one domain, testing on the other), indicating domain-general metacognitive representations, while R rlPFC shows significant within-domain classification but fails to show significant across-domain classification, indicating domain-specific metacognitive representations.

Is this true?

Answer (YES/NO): YES